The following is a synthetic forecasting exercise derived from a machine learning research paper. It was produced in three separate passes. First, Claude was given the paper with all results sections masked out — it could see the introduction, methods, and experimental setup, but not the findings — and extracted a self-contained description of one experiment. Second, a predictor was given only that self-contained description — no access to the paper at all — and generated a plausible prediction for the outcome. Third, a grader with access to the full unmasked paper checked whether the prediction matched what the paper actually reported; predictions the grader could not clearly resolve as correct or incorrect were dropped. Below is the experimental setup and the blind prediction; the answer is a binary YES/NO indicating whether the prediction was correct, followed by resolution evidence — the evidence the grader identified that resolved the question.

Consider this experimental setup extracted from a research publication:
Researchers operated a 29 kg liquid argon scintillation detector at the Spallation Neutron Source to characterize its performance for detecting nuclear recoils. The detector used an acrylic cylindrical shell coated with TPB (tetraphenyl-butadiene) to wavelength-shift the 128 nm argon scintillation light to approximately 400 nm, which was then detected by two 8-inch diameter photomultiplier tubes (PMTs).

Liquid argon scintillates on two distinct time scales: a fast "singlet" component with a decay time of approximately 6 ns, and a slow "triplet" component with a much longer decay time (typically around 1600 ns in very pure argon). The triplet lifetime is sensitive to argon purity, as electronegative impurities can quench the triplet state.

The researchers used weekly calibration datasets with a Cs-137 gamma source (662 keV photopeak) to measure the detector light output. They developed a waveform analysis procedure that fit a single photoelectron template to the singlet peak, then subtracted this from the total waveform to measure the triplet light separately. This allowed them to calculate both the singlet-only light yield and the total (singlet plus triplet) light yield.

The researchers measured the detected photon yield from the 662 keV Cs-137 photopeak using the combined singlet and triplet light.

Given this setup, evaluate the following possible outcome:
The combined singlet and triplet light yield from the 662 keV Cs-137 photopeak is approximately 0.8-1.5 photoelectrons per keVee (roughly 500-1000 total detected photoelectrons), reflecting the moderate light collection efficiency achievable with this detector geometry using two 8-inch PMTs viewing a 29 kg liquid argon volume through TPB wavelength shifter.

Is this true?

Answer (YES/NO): NO